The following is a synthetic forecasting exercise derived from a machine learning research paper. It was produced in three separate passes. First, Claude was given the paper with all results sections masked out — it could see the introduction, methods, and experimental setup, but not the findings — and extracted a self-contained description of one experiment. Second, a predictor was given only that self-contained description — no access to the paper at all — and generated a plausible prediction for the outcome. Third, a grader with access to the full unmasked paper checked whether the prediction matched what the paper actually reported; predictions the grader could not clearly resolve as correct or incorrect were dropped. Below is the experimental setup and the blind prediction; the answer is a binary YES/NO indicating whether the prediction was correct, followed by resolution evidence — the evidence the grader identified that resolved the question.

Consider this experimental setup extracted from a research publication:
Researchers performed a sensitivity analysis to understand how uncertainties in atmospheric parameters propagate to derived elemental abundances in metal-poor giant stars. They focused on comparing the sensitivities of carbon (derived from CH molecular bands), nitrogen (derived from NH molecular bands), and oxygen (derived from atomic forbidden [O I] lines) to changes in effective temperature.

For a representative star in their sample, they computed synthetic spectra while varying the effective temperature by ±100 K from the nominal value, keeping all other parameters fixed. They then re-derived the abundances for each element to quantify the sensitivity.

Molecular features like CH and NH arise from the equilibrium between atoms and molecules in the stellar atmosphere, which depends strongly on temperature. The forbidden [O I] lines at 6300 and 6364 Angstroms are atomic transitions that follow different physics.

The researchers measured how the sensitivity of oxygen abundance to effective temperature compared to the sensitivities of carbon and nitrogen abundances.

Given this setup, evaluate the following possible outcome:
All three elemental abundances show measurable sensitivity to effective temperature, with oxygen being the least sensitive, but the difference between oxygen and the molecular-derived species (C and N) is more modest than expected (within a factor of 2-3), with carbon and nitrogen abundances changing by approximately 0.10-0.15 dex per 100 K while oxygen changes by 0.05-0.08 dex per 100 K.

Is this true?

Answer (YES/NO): NO